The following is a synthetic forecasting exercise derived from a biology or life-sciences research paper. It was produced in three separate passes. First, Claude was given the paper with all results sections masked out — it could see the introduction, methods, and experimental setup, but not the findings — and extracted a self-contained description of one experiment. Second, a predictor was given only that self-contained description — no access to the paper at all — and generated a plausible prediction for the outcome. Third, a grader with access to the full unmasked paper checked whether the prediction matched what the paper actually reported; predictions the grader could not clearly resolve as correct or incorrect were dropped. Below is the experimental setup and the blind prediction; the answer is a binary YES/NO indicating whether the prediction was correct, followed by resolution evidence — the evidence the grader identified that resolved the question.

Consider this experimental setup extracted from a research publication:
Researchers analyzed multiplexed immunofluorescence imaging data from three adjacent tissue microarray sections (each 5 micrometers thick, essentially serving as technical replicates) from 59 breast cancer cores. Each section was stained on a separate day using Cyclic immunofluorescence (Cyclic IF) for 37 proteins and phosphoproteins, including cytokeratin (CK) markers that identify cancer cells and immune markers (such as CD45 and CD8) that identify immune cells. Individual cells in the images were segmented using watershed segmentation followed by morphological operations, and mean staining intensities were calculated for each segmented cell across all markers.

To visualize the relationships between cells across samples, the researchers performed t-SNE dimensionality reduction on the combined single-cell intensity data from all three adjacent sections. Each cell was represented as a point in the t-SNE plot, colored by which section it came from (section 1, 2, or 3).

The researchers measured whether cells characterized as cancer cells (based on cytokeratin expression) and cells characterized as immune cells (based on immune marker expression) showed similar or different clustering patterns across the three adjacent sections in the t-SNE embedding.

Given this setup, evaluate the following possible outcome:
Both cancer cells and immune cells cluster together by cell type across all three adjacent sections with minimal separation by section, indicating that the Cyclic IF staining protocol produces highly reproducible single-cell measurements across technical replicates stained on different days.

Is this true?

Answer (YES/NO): NO